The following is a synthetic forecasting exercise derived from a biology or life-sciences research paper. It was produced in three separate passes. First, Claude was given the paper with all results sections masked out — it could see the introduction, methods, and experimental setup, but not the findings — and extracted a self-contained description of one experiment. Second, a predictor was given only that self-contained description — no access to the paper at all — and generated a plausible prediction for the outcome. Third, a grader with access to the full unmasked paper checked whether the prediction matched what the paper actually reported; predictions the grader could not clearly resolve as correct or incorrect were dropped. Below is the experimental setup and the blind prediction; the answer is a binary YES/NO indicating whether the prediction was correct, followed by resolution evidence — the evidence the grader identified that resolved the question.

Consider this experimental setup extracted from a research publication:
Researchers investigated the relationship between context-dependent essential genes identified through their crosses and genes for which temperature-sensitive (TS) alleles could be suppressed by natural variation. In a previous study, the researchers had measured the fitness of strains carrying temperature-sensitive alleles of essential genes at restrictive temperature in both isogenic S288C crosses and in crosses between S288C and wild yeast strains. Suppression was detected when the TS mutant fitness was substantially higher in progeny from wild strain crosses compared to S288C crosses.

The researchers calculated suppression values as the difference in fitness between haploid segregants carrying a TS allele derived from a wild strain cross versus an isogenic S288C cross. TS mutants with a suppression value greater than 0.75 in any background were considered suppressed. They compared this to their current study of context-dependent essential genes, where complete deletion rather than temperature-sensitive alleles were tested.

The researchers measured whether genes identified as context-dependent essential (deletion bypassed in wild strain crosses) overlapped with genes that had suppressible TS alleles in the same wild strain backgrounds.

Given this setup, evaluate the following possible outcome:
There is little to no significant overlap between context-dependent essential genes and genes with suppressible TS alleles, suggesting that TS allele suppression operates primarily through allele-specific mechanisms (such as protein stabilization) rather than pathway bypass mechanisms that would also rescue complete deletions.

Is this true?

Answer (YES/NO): NO